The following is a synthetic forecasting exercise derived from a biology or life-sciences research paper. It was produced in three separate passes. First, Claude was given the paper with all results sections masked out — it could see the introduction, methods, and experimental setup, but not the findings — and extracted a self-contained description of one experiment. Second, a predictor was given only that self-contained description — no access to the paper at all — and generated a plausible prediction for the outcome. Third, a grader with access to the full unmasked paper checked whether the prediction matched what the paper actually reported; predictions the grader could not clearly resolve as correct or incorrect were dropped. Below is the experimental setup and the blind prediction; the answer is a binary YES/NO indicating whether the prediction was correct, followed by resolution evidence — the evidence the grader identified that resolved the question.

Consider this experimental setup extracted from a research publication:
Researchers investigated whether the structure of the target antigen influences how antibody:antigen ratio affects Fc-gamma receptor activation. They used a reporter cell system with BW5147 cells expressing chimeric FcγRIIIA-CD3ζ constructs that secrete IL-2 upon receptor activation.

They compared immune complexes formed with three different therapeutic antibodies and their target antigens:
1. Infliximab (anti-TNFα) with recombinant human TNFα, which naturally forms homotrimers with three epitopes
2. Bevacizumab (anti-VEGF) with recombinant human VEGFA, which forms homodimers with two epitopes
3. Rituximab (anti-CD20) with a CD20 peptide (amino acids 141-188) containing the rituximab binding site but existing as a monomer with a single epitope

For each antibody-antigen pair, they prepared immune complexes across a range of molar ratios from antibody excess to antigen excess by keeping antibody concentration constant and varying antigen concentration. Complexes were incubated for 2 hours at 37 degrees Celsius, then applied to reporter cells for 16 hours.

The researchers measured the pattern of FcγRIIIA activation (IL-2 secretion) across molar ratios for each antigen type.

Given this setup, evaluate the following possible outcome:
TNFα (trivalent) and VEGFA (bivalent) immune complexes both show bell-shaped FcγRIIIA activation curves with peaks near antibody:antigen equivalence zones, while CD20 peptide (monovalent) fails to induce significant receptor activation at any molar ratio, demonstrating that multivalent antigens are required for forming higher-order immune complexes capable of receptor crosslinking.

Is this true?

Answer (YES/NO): YES